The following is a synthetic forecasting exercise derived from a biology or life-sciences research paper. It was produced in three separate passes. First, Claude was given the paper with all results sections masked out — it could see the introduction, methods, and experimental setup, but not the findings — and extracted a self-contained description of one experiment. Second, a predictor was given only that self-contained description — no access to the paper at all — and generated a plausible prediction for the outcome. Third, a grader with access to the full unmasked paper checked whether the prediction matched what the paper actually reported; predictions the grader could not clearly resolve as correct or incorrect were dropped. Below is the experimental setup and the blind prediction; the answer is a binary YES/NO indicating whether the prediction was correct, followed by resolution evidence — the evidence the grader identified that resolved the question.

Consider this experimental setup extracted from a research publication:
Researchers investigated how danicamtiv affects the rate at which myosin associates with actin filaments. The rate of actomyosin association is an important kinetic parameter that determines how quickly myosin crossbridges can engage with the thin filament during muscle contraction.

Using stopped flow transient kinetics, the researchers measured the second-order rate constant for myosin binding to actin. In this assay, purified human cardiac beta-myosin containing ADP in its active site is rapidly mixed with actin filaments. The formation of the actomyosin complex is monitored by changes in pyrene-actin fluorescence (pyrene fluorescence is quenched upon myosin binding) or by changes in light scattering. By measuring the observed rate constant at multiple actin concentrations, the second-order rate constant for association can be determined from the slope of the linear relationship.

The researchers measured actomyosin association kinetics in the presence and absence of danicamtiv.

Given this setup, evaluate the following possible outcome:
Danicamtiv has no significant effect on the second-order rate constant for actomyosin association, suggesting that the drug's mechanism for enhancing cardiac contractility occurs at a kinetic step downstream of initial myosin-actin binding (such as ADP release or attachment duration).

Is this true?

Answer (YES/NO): NO